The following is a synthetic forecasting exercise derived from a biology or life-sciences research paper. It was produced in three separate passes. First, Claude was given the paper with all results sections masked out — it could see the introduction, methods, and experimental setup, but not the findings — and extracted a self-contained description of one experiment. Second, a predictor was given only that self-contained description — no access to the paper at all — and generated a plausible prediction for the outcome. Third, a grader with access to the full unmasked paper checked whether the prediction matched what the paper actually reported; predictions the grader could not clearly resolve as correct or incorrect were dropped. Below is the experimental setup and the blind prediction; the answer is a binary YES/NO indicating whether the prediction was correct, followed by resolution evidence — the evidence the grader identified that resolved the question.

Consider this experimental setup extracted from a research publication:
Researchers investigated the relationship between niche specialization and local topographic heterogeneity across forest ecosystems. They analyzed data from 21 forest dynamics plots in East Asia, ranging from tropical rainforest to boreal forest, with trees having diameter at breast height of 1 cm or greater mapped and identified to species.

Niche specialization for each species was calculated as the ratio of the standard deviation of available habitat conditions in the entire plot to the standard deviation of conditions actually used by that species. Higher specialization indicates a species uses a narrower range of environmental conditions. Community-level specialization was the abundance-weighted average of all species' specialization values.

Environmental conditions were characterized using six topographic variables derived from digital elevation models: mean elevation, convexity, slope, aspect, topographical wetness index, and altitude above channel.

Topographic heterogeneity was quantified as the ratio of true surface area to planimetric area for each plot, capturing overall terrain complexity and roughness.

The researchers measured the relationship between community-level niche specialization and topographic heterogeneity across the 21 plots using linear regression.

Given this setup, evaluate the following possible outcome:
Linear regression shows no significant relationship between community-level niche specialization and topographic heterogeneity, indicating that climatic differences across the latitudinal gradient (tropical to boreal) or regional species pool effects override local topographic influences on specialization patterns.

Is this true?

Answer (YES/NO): NO